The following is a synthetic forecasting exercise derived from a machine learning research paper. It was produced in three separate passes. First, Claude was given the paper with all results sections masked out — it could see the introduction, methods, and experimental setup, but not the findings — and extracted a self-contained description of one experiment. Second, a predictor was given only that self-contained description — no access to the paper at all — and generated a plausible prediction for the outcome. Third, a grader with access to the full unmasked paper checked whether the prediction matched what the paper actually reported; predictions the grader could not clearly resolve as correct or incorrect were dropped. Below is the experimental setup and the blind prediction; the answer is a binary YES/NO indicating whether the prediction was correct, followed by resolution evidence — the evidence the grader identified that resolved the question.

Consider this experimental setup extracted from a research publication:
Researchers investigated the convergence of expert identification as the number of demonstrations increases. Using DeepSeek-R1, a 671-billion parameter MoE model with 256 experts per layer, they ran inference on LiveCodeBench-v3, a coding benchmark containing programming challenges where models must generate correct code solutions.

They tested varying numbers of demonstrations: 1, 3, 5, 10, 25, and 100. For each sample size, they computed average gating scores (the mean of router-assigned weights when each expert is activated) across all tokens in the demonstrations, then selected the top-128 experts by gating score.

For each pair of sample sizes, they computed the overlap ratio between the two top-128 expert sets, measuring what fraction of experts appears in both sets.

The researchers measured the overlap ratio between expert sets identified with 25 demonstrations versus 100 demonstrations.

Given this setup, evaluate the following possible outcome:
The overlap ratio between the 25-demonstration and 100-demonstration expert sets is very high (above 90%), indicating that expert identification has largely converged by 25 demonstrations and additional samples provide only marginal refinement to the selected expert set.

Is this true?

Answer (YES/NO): YES